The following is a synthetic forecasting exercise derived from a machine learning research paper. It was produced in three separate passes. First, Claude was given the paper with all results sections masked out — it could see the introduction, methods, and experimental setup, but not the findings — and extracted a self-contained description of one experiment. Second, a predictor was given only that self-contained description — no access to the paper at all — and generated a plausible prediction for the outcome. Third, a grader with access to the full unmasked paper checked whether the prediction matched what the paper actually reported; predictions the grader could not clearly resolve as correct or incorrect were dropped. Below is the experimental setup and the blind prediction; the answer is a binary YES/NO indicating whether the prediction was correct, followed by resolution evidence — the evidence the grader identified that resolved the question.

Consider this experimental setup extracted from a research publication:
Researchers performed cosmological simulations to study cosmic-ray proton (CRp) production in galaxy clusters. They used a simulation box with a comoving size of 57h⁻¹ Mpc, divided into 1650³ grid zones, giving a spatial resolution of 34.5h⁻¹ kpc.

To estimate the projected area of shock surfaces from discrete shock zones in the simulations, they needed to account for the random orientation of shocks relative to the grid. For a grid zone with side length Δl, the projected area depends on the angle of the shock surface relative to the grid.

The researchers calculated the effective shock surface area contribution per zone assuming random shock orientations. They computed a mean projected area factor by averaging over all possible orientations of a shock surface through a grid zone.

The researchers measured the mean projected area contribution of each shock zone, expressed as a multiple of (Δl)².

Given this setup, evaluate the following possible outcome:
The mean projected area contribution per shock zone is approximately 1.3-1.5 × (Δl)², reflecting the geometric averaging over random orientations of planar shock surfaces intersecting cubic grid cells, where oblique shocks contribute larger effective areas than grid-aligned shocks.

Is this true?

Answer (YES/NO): NO